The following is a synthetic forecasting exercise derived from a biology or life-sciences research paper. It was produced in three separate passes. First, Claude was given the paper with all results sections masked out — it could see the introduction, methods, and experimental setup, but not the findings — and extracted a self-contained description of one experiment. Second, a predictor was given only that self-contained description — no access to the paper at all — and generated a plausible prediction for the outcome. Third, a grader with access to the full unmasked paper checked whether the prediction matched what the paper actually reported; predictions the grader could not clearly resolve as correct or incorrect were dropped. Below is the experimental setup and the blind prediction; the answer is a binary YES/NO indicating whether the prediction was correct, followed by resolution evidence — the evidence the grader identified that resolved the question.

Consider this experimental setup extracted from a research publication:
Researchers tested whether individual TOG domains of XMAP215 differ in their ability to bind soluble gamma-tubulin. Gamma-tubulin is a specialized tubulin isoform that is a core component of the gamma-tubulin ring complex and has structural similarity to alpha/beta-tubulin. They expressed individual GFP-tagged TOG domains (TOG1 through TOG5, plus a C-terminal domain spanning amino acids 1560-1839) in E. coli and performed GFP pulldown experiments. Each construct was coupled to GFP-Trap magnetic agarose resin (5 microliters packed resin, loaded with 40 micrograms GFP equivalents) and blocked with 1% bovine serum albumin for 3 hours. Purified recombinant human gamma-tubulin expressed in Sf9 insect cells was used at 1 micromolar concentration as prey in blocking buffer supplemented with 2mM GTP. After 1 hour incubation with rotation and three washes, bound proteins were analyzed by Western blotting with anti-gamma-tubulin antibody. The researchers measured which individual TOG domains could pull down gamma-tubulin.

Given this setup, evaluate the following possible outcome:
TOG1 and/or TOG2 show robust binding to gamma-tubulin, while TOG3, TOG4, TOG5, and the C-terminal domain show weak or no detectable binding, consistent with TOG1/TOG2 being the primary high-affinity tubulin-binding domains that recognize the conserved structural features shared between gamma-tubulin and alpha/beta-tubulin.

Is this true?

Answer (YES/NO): NO